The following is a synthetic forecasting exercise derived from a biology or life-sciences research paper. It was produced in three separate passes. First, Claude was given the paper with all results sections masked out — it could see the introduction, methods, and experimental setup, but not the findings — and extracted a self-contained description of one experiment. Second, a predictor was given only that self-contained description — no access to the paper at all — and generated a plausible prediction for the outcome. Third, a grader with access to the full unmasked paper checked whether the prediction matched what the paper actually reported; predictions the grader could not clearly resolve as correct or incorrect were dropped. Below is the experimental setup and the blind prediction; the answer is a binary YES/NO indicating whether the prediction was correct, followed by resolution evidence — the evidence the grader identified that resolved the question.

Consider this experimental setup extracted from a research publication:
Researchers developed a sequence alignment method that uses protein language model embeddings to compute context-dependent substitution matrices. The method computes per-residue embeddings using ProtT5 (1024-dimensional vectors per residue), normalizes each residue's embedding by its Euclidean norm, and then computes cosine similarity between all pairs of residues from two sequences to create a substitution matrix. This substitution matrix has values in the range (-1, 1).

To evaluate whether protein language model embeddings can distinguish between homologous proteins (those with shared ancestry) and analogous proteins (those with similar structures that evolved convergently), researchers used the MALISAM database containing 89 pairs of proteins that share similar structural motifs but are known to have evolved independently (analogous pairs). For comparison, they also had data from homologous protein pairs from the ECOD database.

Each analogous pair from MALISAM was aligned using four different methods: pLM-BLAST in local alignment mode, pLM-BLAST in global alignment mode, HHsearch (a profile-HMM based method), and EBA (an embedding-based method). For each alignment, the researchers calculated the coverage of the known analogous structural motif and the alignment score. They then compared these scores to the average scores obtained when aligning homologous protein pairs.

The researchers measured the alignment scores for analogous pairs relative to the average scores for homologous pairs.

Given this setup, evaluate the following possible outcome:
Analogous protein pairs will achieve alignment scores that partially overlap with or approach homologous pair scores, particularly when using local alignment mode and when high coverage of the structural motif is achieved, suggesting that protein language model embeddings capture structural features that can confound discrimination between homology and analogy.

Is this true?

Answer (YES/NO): NO